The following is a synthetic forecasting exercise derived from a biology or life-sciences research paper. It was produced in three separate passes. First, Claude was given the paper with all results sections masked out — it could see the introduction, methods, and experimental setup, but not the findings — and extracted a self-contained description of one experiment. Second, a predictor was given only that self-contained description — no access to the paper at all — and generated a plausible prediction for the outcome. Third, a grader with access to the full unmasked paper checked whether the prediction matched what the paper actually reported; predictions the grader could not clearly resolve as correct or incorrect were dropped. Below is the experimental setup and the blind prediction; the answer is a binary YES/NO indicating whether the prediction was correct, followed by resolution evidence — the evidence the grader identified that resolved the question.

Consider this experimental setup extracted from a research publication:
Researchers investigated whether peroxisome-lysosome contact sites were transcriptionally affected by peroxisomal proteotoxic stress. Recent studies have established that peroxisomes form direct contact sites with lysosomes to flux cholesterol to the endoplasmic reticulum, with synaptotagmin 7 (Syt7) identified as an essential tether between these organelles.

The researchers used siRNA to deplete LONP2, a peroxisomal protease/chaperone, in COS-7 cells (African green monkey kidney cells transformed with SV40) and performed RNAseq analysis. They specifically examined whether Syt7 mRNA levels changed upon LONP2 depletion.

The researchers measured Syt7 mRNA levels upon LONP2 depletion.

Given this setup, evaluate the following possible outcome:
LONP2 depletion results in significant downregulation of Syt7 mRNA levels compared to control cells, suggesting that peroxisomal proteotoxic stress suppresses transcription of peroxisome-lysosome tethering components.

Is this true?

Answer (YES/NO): NO